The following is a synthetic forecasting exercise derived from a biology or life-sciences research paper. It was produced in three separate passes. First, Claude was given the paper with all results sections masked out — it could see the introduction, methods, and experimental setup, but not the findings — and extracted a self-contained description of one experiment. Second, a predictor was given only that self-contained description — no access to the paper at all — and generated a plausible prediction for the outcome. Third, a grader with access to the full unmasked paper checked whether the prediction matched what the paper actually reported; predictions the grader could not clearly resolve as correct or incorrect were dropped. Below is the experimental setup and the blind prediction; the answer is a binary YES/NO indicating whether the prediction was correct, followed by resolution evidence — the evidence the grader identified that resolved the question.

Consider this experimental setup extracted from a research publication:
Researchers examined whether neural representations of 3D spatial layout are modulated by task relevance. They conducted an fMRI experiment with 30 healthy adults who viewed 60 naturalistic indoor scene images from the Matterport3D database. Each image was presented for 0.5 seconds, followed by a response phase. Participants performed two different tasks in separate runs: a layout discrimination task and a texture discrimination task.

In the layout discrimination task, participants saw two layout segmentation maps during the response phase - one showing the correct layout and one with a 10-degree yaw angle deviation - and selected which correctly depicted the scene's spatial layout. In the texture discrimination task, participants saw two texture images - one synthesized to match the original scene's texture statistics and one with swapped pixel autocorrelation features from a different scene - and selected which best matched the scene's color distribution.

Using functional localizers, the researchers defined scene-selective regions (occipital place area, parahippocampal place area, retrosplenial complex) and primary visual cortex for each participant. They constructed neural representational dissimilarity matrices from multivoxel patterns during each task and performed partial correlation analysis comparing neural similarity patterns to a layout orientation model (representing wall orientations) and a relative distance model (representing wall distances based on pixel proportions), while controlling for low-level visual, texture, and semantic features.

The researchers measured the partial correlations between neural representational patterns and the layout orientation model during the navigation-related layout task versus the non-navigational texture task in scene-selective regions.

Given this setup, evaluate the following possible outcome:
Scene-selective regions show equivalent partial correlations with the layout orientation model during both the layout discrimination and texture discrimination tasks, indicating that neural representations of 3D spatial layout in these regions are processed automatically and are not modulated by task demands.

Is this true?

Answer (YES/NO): NO